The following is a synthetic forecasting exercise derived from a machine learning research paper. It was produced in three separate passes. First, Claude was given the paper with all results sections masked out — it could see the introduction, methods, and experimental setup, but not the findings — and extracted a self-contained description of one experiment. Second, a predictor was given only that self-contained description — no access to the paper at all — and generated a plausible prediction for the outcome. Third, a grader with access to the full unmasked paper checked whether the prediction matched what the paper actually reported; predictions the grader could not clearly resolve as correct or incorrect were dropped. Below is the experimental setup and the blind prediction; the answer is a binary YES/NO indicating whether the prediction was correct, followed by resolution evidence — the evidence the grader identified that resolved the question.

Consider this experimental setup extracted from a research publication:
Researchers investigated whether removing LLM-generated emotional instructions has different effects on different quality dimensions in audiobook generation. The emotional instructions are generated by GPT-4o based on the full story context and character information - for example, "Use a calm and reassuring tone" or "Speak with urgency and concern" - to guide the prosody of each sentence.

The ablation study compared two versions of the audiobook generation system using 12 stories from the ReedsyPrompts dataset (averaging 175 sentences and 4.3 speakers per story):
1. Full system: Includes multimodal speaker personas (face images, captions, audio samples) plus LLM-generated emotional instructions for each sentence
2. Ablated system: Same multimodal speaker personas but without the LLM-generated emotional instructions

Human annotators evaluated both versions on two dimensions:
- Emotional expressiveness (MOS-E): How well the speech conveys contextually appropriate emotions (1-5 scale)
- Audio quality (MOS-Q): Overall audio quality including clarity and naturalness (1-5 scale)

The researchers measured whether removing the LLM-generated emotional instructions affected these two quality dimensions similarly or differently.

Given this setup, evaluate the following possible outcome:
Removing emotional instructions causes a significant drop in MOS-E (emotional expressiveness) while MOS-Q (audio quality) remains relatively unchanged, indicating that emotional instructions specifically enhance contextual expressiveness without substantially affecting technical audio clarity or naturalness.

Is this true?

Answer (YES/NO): NO